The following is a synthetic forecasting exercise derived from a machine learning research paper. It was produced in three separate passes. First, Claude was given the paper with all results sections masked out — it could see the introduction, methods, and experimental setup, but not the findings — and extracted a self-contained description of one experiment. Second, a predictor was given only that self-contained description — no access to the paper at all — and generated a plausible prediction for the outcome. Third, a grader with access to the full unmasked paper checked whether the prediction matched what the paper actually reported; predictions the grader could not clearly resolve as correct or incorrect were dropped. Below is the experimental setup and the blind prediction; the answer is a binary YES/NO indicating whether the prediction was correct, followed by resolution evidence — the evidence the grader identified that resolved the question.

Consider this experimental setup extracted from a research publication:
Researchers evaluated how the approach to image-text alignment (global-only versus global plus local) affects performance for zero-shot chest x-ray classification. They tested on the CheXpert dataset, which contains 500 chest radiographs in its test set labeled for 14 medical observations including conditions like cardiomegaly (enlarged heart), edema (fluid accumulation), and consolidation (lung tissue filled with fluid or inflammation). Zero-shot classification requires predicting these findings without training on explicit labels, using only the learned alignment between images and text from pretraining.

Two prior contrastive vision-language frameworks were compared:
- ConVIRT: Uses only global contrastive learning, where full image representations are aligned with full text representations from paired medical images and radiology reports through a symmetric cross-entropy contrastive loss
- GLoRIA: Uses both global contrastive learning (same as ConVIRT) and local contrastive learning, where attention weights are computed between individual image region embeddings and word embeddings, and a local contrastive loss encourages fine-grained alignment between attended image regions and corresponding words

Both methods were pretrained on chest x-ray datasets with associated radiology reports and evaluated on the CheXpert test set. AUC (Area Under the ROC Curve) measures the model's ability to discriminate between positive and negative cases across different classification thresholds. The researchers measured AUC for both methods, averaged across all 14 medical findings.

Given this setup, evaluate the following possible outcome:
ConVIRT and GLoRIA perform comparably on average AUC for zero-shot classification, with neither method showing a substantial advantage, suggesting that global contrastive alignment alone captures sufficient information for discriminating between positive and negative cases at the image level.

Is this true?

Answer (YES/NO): NO